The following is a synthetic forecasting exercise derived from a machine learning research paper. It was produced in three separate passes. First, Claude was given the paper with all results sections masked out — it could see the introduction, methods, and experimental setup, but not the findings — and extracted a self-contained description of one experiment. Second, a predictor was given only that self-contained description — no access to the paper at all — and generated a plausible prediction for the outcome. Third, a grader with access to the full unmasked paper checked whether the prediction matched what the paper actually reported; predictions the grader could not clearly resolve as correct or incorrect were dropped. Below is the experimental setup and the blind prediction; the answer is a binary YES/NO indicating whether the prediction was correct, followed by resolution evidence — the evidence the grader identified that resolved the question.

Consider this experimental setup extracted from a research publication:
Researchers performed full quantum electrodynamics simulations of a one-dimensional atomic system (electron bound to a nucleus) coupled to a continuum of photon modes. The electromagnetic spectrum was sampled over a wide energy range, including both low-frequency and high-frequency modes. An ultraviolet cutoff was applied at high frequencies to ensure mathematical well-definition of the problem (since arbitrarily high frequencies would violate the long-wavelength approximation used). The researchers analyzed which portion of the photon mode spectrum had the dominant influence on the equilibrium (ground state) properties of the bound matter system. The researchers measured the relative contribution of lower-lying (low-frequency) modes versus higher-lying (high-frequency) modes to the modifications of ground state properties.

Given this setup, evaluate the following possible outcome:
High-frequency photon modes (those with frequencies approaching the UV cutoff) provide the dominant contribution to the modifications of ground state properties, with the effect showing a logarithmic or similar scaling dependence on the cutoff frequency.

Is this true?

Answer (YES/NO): NO